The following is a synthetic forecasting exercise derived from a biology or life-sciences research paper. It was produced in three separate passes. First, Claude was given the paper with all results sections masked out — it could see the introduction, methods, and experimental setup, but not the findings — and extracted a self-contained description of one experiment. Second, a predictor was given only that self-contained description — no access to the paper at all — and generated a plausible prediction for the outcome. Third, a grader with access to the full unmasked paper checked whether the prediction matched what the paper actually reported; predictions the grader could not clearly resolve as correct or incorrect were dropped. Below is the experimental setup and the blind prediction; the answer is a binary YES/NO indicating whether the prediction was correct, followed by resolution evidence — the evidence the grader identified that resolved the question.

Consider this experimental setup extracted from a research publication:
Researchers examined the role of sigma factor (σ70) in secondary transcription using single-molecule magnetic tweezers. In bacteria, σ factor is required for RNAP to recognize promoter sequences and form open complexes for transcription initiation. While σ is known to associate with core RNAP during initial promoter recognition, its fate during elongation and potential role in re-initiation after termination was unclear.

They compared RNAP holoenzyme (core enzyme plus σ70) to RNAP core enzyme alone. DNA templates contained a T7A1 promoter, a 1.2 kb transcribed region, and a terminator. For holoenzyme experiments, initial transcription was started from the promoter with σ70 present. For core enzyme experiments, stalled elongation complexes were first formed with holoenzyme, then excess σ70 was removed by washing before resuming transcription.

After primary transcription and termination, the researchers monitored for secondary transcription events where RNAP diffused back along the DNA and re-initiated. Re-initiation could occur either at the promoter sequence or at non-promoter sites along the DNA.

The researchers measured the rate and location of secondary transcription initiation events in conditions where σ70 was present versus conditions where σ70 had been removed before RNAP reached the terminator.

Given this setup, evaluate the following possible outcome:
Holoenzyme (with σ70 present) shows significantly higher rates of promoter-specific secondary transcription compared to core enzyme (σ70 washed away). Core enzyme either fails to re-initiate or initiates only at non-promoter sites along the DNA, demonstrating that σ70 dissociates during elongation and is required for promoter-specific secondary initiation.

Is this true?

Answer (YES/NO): NO